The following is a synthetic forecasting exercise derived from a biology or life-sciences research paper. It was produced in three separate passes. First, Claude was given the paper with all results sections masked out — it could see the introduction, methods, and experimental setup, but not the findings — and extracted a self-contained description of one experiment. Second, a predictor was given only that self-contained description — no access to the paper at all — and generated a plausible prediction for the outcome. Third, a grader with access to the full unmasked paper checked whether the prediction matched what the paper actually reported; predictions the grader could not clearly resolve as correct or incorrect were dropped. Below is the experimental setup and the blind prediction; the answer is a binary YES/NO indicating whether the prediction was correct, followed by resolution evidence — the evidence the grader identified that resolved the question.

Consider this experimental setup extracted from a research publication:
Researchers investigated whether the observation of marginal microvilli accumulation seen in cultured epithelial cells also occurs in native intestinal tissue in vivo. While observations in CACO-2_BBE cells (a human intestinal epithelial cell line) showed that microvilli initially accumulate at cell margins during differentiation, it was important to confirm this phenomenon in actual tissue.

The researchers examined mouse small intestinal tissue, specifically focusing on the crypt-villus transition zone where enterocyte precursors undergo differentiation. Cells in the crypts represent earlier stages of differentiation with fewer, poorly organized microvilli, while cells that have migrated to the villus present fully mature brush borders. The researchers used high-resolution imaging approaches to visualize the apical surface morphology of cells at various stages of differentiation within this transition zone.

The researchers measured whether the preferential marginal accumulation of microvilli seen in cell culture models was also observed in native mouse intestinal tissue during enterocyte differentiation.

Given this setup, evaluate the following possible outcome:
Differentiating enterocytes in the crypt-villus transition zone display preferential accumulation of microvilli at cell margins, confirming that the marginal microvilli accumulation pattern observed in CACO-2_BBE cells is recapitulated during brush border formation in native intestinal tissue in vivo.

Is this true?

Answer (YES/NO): YES